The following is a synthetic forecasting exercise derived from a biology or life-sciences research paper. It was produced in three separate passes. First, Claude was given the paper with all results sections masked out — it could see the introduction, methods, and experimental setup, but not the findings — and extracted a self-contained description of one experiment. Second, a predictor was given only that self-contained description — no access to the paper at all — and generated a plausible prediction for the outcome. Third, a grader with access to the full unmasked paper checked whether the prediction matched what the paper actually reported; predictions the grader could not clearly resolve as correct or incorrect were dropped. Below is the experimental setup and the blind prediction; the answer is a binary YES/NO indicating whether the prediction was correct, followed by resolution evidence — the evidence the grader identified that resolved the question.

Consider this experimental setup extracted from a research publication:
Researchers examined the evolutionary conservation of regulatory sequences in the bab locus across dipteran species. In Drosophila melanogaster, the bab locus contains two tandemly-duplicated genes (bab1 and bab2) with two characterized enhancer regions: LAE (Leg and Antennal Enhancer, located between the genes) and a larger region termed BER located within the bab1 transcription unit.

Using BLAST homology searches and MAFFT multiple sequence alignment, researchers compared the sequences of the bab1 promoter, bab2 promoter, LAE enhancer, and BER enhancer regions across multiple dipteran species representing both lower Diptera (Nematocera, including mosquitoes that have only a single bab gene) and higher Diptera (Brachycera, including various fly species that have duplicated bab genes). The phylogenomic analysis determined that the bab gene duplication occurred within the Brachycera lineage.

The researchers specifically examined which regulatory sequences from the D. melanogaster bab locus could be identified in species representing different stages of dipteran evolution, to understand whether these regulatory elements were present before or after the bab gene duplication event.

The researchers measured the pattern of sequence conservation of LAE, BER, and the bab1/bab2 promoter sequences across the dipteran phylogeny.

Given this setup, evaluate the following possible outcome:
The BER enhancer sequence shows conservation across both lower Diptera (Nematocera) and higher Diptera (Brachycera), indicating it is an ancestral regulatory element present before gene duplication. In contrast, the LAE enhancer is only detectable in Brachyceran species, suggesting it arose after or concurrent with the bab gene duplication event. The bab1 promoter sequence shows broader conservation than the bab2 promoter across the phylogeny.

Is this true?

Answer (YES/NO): NO